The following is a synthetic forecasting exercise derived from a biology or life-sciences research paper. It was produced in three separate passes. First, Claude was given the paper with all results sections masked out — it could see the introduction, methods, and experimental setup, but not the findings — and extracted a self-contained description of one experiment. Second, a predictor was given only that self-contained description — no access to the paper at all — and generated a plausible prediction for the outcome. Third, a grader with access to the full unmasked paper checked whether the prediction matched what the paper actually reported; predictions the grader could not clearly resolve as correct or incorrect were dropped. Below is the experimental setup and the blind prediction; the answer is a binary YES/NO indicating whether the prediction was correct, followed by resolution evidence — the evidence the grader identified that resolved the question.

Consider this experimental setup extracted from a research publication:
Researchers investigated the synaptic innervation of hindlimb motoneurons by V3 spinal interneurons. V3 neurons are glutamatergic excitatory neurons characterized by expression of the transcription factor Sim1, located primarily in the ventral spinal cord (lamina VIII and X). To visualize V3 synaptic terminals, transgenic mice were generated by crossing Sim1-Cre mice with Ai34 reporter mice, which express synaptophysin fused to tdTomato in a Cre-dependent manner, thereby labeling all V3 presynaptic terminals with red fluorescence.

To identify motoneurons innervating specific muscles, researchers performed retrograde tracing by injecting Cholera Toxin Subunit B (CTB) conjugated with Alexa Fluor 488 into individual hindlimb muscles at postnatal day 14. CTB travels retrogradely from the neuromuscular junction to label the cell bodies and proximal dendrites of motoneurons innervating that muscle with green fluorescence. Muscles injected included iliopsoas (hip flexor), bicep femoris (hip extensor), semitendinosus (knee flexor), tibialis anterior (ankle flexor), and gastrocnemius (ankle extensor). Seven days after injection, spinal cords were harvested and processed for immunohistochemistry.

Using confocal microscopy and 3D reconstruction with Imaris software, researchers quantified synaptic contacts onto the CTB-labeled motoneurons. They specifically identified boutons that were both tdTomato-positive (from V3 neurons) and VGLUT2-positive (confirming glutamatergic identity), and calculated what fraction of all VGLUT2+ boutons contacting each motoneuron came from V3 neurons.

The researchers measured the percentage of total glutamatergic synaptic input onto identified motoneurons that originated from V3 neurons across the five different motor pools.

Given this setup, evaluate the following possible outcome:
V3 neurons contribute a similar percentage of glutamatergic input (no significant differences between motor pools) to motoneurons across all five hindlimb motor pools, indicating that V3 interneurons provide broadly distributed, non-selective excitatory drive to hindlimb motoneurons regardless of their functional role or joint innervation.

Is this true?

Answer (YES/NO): NO